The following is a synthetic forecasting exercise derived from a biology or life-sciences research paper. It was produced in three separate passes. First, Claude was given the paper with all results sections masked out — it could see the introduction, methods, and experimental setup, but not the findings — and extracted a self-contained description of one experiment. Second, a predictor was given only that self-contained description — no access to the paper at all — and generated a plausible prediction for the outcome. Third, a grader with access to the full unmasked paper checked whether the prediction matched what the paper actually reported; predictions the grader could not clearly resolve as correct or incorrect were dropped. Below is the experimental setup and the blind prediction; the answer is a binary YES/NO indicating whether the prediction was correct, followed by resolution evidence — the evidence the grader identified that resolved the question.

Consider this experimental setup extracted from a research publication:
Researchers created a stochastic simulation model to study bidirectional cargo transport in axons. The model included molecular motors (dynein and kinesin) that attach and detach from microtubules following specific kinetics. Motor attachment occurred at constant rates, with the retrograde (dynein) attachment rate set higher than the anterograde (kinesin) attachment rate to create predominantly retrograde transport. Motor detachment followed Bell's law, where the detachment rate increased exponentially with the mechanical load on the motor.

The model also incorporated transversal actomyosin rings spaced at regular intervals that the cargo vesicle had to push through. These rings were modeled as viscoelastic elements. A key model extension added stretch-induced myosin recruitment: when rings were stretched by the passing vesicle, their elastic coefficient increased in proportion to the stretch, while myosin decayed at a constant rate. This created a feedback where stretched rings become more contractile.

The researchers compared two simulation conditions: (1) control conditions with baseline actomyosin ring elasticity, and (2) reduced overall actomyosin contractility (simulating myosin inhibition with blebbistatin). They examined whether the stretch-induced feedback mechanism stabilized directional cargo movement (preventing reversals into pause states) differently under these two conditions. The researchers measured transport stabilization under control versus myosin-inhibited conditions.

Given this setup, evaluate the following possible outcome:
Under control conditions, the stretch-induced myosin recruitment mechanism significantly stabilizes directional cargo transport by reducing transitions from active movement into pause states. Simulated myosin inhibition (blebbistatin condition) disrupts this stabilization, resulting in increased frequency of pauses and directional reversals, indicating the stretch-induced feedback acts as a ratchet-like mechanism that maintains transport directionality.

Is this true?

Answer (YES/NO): NO